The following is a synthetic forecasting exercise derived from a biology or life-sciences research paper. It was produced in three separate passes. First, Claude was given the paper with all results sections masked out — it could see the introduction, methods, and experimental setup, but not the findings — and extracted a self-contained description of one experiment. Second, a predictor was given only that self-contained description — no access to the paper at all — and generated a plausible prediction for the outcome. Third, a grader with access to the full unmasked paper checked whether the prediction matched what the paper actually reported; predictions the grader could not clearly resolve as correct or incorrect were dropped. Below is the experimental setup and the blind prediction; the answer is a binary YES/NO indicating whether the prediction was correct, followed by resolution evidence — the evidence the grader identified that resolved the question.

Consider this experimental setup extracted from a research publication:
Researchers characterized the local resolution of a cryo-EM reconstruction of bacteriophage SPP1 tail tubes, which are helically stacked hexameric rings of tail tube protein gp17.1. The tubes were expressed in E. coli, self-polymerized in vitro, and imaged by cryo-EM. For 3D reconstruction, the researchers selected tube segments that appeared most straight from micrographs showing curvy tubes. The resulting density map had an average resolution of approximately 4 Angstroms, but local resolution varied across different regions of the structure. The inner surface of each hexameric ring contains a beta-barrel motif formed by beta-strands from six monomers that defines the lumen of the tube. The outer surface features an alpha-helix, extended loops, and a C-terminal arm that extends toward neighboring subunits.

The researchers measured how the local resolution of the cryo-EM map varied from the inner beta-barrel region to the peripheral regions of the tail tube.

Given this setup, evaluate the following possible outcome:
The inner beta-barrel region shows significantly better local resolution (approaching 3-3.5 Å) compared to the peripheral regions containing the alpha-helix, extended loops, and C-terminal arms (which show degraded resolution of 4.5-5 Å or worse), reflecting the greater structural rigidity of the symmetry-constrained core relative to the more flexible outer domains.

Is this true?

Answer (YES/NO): YES